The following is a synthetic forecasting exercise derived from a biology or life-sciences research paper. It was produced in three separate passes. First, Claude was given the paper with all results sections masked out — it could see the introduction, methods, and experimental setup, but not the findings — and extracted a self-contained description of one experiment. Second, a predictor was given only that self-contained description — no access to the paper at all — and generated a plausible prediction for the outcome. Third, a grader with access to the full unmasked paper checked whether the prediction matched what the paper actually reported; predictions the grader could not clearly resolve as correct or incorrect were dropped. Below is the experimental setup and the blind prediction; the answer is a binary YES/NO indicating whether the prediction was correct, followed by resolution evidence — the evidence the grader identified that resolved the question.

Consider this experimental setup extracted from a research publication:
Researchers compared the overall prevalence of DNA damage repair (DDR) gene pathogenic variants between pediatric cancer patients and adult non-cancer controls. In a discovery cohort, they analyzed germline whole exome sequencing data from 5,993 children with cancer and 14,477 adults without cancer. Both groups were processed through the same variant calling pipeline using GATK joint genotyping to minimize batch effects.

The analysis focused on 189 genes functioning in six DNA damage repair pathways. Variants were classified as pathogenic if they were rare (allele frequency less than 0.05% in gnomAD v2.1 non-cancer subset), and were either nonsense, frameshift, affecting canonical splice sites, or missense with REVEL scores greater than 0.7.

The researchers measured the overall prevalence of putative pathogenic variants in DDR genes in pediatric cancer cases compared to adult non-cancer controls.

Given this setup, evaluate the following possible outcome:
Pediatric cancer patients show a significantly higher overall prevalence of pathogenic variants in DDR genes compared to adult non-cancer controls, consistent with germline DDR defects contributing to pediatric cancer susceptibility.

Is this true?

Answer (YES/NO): NO